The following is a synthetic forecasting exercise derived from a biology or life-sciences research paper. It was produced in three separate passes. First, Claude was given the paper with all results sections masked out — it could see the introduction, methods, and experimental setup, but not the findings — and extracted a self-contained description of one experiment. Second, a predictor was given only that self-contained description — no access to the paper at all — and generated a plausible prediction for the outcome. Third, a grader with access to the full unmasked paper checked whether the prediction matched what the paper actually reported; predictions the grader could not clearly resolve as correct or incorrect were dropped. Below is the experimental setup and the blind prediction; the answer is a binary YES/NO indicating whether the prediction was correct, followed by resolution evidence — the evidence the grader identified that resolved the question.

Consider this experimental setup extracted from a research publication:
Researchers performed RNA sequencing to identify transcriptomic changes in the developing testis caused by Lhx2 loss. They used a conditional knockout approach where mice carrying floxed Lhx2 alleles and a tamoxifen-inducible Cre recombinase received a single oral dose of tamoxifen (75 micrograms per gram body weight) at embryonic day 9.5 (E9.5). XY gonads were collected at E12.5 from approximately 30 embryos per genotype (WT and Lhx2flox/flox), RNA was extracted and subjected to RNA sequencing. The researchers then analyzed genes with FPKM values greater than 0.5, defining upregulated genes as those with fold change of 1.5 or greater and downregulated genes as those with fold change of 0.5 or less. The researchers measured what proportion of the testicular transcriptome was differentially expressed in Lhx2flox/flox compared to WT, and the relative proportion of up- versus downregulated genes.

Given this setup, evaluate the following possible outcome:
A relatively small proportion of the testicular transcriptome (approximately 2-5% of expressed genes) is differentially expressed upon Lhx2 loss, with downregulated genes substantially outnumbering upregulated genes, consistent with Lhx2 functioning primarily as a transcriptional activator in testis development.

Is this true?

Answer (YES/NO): NO